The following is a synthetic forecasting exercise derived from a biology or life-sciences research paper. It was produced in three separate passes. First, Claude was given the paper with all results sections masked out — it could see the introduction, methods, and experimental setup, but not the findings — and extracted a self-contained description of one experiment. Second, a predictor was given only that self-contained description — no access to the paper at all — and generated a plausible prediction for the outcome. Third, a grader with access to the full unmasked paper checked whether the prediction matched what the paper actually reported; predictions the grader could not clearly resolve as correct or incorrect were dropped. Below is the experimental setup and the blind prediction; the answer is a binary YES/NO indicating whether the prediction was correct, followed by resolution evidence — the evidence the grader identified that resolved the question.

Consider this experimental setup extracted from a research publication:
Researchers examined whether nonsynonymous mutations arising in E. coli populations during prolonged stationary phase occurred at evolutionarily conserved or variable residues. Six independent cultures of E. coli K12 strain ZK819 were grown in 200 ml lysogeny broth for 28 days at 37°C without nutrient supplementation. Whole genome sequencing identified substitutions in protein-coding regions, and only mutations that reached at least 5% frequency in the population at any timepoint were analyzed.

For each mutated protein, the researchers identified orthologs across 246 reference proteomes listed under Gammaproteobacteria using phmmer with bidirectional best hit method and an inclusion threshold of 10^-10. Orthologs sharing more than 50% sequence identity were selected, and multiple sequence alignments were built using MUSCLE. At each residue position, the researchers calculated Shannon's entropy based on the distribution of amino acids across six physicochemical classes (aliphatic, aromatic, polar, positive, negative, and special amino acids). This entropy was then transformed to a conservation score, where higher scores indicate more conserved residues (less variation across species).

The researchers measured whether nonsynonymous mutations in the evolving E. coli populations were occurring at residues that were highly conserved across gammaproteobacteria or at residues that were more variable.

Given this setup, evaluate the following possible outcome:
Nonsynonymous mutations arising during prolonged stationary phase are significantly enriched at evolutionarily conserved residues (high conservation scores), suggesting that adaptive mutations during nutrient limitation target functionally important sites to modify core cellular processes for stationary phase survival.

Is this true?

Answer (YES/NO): YES